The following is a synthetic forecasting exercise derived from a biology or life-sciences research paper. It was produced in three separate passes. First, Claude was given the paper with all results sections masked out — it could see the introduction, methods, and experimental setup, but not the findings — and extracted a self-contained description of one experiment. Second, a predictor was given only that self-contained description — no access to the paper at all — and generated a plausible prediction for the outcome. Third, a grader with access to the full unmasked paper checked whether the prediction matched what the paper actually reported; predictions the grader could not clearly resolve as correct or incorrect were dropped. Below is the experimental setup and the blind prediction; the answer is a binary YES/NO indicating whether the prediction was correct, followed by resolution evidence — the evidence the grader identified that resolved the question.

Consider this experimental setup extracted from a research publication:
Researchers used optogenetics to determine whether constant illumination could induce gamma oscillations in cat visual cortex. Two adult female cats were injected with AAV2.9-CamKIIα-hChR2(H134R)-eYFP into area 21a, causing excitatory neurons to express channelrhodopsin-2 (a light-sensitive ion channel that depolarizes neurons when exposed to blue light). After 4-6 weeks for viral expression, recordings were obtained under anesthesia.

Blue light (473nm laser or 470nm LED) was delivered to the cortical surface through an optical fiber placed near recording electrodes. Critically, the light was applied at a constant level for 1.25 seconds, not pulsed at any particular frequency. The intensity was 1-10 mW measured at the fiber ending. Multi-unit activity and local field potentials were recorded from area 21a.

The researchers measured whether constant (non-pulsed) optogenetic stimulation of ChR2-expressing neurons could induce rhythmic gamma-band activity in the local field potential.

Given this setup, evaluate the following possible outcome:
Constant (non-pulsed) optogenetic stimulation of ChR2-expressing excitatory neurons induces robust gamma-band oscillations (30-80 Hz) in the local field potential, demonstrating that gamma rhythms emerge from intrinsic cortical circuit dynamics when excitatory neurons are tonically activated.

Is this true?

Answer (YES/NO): YES